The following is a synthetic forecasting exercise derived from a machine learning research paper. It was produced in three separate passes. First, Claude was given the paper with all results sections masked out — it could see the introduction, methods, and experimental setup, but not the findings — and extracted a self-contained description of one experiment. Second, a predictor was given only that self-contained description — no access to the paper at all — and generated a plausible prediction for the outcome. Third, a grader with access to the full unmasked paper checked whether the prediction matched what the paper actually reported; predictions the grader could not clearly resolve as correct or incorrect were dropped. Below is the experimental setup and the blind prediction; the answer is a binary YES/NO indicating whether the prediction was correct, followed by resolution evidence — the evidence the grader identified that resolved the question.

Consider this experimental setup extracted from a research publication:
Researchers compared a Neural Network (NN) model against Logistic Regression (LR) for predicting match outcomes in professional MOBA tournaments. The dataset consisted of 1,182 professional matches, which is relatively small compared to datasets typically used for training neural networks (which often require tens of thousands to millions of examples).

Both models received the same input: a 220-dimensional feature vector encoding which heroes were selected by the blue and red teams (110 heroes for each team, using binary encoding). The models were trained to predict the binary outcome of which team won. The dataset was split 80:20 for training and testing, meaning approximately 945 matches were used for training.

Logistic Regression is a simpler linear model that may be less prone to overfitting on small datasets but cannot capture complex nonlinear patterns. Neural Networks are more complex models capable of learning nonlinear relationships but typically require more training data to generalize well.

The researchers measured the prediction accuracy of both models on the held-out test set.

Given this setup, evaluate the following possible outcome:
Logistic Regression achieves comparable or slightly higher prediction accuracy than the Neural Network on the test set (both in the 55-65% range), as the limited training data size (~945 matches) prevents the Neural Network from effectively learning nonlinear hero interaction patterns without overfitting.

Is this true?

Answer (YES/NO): NO